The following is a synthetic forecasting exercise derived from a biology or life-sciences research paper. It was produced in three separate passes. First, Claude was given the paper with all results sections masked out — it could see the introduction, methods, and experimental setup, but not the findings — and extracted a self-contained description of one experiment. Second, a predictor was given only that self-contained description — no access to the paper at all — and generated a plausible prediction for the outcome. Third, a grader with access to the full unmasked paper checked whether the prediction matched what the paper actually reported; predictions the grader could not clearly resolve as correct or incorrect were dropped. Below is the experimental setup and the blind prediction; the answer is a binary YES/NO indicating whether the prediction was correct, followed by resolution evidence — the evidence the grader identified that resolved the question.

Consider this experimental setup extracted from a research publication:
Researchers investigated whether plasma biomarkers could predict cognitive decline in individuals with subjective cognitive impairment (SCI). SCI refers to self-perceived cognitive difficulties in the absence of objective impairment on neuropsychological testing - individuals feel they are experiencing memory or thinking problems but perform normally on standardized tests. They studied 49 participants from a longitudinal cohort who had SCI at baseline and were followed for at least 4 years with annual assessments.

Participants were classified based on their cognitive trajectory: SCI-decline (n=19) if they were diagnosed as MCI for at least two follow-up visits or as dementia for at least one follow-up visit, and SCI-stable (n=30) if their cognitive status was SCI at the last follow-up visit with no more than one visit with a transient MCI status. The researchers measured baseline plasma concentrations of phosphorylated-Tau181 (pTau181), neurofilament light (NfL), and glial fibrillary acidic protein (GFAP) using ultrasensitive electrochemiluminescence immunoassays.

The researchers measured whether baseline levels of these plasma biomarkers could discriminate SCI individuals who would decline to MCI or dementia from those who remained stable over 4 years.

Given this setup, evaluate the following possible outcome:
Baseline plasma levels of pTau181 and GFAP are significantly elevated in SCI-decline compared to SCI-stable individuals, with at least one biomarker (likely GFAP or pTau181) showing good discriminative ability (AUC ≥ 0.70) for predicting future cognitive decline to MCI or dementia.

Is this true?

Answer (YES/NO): NO